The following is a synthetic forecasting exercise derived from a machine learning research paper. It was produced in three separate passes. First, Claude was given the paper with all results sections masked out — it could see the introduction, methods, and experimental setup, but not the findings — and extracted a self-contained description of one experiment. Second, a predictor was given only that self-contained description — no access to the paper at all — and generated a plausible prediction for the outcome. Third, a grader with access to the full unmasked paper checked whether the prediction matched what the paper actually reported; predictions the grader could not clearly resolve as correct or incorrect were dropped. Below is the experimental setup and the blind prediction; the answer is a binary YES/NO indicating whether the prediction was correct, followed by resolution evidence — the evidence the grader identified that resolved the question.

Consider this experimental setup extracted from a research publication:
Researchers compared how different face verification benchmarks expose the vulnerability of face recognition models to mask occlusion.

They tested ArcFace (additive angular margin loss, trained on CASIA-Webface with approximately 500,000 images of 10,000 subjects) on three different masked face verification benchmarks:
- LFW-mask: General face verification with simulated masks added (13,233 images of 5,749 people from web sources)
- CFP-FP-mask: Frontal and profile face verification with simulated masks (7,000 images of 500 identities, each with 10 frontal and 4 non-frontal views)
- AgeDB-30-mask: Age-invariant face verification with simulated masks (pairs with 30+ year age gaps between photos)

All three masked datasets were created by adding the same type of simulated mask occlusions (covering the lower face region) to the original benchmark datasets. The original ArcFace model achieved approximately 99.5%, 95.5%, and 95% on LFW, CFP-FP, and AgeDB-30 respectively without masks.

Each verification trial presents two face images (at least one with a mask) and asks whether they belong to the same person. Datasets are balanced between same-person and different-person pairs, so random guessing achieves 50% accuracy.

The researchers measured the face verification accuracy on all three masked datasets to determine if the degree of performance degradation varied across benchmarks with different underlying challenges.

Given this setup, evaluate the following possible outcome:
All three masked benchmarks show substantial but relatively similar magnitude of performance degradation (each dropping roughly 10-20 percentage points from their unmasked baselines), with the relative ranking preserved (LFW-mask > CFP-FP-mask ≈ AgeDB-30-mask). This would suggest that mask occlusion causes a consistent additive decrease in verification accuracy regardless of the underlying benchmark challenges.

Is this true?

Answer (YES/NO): NO